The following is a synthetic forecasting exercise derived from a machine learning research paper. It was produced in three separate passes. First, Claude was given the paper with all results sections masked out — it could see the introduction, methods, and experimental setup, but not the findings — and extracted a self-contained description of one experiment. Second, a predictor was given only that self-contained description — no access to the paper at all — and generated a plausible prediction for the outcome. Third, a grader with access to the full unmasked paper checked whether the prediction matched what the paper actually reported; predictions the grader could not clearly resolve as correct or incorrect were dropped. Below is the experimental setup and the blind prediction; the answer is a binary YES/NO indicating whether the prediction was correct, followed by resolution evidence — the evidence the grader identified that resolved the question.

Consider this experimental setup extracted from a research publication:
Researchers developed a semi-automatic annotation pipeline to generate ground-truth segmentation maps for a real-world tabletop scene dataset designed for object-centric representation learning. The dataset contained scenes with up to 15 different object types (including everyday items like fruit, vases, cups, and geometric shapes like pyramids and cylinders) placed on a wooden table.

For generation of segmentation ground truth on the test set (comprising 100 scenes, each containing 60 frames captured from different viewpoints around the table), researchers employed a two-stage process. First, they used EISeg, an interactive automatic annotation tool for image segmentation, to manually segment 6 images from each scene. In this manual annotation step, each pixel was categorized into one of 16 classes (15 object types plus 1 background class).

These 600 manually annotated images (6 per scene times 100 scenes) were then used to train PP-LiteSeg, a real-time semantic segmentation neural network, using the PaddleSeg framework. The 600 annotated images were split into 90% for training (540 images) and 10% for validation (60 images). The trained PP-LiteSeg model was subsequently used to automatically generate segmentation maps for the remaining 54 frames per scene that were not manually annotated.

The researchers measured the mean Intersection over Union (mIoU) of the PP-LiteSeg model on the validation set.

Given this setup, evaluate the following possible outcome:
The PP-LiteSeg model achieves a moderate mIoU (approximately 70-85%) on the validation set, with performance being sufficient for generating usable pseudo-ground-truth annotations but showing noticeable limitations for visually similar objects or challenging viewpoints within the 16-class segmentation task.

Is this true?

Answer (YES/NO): NO